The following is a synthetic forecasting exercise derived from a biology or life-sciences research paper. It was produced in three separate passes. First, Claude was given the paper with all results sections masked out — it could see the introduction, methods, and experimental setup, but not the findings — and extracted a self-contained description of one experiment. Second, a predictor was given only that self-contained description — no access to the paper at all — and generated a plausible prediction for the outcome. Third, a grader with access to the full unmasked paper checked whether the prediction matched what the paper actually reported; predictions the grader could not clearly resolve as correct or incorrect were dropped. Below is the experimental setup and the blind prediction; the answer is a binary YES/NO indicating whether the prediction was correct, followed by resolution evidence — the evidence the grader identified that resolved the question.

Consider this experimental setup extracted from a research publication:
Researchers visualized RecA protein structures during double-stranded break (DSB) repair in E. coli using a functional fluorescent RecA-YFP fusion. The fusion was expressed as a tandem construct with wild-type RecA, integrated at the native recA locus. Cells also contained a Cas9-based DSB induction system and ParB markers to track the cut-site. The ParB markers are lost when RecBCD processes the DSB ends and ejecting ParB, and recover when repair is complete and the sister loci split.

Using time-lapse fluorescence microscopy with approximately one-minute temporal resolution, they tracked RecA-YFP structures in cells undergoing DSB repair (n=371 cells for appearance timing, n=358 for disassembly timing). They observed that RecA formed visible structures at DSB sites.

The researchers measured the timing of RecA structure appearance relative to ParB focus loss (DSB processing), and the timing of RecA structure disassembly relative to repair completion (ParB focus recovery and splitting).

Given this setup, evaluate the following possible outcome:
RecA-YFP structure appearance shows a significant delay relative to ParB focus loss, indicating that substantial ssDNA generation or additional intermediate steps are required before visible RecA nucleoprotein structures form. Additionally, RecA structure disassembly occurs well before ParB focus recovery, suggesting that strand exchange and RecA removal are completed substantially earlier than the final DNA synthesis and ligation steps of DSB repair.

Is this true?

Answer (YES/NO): NO